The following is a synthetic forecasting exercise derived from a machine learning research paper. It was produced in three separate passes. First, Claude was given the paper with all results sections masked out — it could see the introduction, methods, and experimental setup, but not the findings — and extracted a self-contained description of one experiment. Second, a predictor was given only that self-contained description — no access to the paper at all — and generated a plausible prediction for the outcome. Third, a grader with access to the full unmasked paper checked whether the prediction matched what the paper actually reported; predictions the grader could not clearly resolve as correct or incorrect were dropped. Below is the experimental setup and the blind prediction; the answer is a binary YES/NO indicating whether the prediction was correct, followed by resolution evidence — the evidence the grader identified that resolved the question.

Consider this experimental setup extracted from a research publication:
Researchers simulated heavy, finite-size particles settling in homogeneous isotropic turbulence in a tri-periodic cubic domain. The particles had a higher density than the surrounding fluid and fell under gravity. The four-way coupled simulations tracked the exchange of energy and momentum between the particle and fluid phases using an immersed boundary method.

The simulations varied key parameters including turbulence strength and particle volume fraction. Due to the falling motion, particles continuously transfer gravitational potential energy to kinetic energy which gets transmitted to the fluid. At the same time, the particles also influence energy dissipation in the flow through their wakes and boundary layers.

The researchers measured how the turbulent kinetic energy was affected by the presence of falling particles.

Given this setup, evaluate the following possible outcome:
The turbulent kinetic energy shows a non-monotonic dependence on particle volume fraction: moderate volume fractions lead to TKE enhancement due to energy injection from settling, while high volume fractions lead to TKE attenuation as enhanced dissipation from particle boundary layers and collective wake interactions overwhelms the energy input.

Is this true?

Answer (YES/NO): NO